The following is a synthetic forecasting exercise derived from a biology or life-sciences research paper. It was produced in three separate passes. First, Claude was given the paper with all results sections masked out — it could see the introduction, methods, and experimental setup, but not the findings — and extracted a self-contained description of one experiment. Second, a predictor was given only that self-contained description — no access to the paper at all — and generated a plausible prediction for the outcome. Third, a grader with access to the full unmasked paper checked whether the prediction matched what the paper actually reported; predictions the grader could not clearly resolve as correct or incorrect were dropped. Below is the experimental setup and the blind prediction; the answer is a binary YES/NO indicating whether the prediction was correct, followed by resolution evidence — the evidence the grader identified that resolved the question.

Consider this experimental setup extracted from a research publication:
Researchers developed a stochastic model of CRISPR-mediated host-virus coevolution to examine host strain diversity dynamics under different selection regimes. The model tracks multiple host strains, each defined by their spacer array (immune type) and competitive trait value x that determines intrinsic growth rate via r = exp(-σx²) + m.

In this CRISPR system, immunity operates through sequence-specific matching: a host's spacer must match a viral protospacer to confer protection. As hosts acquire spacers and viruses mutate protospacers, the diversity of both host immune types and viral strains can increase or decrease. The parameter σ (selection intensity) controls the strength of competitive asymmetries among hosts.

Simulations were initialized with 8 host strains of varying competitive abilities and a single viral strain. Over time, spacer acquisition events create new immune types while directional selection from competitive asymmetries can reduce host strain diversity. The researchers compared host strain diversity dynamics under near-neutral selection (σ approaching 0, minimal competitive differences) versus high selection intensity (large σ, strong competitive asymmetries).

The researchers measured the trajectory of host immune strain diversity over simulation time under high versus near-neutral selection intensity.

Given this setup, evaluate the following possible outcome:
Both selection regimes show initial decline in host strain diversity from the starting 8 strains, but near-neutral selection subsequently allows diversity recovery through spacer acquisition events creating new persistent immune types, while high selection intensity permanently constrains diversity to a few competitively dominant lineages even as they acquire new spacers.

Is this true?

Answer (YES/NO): NO